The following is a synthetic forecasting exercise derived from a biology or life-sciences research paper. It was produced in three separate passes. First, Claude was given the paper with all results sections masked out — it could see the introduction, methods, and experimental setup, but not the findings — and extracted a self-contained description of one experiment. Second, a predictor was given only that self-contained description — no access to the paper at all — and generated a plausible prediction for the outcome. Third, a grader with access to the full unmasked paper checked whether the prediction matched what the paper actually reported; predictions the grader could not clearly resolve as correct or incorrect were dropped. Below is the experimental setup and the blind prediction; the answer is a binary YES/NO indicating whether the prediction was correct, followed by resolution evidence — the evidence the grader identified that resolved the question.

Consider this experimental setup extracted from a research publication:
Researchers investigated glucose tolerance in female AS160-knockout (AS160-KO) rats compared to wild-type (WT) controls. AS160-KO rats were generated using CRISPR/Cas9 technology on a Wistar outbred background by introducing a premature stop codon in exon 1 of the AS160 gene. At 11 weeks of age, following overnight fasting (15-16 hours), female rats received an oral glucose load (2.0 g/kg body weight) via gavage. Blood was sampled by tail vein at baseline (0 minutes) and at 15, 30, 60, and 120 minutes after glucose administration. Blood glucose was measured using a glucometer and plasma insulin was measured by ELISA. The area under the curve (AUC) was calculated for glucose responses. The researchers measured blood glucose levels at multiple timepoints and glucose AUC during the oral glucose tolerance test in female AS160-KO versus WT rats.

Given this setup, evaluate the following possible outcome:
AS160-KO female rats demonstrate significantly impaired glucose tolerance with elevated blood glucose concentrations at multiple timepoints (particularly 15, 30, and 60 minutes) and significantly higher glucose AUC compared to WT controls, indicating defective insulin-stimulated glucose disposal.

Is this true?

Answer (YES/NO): YES